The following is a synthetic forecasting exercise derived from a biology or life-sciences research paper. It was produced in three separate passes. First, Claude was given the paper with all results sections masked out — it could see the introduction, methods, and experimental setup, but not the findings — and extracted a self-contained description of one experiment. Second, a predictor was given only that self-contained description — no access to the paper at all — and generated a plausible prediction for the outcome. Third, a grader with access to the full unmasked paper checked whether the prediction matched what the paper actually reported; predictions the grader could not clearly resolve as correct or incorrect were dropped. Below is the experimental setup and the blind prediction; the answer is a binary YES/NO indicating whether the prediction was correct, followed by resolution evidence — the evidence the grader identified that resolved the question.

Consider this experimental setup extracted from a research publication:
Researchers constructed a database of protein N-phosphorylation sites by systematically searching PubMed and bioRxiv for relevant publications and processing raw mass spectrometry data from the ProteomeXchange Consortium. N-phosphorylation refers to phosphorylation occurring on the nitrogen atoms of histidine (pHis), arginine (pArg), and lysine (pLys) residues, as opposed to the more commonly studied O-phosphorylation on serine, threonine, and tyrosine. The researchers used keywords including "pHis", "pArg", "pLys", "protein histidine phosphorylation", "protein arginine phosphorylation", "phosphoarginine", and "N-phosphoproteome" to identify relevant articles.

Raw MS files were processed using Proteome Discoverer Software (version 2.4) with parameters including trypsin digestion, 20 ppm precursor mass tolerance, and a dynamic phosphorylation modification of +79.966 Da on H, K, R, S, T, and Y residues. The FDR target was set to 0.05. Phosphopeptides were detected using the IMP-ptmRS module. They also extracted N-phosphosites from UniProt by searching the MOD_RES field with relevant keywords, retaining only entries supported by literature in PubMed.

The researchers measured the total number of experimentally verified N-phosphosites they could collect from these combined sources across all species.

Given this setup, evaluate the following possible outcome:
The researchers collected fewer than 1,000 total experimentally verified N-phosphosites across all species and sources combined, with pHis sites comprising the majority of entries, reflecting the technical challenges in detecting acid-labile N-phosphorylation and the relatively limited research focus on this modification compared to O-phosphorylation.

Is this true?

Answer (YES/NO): NO